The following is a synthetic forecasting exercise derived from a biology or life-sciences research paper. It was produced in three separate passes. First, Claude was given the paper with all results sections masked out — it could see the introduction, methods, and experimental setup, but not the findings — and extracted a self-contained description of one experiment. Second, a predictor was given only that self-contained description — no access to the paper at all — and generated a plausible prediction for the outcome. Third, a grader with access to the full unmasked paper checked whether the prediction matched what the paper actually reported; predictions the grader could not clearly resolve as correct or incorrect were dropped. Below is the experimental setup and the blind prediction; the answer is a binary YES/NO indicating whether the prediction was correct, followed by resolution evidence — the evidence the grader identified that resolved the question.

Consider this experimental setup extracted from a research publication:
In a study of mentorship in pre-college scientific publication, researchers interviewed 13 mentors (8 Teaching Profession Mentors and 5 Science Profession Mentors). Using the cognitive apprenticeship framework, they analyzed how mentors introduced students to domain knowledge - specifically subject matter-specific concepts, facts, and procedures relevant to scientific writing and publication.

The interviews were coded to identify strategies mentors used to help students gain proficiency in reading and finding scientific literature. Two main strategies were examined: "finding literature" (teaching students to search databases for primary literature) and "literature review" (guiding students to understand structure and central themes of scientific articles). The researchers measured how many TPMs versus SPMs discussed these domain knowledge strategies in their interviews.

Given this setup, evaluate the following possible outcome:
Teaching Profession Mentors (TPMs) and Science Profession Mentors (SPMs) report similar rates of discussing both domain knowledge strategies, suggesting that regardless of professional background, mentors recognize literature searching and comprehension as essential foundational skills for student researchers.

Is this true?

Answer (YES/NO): NO